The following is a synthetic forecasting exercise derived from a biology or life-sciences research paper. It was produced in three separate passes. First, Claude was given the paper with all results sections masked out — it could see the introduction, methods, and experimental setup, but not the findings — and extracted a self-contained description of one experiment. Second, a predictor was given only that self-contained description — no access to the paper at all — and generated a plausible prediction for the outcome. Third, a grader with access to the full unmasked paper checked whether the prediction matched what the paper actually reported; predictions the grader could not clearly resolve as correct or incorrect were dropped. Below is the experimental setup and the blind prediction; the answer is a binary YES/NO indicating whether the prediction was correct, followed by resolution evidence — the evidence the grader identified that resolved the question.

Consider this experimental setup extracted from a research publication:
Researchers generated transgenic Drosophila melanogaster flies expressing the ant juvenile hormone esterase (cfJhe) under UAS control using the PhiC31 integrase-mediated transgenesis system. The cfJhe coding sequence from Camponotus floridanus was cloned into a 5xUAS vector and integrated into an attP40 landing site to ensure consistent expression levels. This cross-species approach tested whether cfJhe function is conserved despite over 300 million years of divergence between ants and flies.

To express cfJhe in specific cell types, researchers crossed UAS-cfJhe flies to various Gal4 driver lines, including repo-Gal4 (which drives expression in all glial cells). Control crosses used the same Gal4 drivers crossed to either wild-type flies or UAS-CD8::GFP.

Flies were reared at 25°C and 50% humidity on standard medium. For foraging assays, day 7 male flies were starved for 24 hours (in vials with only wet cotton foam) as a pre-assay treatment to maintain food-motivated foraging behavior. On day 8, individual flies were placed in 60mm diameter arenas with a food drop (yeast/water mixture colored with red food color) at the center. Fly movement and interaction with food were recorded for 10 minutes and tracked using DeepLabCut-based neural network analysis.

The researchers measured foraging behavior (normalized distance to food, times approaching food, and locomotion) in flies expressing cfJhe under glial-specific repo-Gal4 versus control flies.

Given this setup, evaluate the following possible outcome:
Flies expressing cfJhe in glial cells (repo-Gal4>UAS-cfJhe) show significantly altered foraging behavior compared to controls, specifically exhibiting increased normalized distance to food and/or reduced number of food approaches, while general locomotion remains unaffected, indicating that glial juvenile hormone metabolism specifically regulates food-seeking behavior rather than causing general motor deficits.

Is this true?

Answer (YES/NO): YES